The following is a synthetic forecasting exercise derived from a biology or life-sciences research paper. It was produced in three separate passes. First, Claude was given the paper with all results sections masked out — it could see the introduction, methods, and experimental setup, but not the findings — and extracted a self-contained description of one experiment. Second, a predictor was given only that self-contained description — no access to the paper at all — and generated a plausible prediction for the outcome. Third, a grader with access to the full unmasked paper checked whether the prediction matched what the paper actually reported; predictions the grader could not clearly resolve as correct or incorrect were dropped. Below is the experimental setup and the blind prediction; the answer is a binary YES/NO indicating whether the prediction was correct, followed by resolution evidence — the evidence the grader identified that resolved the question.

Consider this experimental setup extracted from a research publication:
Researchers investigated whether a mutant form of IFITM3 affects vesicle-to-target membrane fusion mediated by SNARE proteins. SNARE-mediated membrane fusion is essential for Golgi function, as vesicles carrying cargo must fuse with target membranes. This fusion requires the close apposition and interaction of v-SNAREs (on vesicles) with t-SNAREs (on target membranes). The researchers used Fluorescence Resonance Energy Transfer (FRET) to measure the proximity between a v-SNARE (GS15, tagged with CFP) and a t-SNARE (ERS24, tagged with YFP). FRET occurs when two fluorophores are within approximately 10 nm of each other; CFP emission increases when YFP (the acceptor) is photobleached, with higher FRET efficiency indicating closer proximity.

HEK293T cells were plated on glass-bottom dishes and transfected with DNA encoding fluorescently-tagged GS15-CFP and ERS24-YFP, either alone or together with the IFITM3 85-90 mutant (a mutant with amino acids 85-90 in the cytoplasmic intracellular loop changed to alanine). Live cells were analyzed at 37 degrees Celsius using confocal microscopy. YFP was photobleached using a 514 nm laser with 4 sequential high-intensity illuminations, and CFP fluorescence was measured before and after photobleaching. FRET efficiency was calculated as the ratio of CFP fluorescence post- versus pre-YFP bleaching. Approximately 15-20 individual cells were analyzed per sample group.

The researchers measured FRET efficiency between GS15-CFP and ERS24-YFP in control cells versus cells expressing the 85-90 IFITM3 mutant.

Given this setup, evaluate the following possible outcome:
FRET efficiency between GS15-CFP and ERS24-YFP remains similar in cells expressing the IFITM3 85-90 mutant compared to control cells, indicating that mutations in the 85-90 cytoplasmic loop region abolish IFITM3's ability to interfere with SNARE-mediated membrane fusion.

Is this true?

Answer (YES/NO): NO